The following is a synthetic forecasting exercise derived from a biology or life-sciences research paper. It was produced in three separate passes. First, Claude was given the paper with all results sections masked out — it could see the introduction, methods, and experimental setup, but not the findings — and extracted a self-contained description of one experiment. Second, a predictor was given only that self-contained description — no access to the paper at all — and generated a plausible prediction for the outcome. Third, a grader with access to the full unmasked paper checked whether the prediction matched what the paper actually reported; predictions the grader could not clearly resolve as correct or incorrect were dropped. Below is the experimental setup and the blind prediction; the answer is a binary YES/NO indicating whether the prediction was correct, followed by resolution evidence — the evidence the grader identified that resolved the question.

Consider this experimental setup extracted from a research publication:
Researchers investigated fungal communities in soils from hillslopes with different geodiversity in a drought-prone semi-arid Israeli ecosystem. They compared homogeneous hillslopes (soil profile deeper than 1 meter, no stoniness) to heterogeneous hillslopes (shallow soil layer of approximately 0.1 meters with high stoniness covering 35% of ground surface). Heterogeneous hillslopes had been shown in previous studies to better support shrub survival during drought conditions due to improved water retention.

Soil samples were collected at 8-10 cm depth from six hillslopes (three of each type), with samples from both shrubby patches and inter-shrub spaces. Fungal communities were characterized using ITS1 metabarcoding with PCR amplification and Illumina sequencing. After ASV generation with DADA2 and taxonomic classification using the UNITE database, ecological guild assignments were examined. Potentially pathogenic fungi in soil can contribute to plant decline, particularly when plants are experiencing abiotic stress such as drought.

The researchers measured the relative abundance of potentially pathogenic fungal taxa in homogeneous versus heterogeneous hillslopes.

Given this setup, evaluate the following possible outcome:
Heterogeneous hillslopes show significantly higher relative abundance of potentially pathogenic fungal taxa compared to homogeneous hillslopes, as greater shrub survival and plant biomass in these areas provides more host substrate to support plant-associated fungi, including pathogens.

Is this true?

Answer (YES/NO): NO